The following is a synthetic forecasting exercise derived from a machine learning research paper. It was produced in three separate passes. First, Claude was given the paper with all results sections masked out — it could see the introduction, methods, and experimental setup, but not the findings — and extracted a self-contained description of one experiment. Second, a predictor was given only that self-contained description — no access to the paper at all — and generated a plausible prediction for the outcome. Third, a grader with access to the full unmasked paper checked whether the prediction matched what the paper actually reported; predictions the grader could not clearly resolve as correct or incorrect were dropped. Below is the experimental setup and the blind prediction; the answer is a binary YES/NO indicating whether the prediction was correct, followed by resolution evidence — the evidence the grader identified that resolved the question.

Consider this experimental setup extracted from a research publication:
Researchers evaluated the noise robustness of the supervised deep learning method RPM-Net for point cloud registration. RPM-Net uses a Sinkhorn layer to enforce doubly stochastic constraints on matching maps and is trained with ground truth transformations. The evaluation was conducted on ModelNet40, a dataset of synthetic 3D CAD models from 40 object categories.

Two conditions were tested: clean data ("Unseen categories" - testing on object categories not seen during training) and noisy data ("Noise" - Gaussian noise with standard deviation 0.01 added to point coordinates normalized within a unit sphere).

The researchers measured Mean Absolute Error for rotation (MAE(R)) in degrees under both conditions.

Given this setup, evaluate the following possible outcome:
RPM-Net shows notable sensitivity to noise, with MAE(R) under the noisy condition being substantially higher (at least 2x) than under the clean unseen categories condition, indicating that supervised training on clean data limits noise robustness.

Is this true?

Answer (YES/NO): NO